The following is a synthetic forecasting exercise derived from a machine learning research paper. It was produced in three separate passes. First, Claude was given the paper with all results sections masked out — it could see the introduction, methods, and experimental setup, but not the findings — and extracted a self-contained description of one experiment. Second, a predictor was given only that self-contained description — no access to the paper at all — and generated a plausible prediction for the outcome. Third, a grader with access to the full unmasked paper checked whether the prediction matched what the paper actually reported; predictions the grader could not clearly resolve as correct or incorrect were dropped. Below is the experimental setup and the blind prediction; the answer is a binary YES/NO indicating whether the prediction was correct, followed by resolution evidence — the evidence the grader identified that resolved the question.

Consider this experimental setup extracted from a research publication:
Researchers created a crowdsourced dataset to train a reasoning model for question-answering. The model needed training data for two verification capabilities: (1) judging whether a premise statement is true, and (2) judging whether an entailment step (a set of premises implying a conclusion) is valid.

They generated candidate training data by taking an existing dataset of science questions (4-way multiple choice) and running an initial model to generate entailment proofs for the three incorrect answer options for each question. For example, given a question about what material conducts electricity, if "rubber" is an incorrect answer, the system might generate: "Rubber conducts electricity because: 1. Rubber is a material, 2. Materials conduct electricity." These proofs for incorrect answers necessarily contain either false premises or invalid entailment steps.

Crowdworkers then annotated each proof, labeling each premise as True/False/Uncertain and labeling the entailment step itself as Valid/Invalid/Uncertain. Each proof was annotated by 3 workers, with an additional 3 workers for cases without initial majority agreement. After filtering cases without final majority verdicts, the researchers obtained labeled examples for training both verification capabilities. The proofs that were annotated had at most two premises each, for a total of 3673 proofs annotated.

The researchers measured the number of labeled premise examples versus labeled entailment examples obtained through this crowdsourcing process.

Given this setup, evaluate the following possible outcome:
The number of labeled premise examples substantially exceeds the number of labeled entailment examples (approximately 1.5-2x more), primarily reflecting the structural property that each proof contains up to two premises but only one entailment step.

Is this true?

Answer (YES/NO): YES